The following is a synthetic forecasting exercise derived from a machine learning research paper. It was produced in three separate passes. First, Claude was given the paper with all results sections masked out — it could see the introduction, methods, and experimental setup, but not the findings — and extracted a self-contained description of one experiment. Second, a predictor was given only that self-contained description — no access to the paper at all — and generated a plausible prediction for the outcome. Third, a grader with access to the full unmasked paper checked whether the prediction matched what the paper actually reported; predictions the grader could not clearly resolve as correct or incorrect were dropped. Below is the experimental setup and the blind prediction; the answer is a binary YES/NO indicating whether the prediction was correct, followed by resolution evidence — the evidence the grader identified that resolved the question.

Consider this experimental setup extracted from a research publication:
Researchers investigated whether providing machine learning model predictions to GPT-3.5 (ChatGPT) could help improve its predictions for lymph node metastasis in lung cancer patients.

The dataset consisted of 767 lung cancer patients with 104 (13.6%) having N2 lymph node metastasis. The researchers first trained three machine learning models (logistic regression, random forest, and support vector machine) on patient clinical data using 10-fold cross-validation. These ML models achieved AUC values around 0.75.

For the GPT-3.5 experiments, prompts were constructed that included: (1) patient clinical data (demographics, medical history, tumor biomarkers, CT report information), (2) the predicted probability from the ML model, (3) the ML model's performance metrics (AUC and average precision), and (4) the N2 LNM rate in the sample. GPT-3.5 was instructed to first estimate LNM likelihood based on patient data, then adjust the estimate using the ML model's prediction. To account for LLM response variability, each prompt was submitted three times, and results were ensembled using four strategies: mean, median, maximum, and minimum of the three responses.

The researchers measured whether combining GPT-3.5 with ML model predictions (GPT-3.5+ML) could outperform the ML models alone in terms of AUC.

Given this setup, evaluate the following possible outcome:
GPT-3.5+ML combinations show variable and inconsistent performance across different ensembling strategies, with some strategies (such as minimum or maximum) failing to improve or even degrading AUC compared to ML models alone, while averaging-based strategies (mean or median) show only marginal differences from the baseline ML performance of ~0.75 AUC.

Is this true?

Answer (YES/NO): YES